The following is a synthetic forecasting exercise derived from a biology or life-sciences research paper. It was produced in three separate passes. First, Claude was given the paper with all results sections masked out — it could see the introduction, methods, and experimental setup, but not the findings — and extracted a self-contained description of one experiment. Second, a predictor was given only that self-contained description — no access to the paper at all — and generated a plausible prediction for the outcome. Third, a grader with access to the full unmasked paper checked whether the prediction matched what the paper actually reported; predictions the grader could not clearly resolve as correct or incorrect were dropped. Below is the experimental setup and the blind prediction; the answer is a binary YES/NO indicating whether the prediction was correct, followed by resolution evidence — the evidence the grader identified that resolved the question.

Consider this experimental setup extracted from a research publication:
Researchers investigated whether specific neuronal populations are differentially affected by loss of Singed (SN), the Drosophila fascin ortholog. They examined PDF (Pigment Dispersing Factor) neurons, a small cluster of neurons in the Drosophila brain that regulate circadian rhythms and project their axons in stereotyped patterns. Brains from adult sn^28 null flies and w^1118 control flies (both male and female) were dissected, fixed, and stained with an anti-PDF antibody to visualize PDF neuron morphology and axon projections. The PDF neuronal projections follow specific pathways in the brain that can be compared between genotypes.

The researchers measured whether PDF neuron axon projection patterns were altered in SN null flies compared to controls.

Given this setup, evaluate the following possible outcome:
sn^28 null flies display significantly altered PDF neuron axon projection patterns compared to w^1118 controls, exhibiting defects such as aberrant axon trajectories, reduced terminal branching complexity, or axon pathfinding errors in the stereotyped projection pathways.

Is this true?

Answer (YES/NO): NO